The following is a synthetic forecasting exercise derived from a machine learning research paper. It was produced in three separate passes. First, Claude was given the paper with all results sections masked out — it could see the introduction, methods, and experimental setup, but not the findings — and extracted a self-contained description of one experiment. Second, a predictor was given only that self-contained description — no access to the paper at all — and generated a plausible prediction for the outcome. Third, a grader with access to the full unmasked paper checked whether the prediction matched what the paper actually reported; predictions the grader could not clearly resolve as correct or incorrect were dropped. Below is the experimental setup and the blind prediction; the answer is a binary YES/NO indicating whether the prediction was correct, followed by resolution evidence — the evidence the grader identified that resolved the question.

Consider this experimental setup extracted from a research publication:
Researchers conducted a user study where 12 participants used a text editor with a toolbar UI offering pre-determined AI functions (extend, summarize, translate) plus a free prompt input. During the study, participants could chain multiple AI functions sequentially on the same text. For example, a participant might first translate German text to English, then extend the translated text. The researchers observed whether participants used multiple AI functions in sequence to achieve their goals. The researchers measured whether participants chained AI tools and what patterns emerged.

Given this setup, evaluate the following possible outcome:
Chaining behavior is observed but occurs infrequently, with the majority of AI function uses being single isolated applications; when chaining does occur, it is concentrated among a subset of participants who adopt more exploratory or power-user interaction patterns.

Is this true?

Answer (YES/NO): NO